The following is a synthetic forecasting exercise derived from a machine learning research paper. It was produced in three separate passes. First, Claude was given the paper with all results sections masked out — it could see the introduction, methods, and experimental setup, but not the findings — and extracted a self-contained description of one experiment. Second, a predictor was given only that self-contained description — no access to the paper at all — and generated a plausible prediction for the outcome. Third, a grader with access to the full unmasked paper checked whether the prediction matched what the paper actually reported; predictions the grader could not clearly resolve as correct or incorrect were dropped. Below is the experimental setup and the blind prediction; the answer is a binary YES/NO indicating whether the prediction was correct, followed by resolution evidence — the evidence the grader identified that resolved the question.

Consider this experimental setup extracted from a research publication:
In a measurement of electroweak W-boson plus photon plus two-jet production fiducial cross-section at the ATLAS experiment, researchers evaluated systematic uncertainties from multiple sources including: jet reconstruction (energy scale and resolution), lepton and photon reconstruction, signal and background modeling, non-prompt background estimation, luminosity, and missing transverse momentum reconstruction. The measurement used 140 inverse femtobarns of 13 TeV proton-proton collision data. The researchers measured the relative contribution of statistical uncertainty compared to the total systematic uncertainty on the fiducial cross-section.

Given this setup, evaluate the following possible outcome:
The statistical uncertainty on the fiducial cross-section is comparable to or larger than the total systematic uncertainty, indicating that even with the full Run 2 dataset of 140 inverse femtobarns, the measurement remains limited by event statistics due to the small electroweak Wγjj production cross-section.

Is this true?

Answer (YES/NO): YES